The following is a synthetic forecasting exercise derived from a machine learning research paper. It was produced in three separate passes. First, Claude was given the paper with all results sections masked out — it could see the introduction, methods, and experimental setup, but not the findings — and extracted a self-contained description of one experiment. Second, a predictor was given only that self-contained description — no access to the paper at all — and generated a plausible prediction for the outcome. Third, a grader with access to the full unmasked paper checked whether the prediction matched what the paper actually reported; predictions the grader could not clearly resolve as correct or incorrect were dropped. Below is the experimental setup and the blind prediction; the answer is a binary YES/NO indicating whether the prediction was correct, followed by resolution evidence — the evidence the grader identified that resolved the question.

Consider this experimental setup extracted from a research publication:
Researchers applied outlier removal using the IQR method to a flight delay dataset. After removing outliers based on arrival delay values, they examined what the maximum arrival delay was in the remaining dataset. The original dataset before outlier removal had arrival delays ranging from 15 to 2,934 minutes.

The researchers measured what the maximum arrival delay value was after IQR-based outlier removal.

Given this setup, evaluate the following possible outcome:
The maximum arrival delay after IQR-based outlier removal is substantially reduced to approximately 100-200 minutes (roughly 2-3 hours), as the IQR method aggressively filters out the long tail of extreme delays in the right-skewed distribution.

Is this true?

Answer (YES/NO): YES